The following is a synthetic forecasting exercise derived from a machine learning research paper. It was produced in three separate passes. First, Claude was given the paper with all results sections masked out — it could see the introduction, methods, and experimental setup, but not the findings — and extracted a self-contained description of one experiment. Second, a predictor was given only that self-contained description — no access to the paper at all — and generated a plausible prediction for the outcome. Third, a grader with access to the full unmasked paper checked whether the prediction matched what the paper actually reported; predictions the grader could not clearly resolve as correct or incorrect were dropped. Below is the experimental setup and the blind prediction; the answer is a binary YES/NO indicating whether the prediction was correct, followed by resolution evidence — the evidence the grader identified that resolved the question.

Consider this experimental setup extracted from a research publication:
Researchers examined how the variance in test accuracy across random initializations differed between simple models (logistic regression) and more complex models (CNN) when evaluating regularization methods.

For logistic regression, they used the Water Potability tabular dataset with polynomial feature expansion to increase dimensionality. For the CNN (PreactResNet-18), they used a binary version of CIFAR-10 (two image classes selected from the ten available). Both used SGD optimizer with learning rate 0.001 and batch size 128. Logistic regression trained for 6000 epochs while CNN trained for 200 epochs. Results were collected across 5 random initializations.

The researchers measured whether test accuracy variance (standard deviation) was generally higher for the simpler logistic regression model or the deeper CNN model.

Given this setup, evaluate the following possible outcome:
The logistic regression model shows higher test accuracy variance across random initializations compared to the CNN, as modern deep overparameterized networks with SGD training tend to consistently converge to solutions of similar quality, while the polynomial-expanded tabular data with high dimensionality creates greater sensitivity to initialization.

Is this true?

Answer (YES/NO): NO